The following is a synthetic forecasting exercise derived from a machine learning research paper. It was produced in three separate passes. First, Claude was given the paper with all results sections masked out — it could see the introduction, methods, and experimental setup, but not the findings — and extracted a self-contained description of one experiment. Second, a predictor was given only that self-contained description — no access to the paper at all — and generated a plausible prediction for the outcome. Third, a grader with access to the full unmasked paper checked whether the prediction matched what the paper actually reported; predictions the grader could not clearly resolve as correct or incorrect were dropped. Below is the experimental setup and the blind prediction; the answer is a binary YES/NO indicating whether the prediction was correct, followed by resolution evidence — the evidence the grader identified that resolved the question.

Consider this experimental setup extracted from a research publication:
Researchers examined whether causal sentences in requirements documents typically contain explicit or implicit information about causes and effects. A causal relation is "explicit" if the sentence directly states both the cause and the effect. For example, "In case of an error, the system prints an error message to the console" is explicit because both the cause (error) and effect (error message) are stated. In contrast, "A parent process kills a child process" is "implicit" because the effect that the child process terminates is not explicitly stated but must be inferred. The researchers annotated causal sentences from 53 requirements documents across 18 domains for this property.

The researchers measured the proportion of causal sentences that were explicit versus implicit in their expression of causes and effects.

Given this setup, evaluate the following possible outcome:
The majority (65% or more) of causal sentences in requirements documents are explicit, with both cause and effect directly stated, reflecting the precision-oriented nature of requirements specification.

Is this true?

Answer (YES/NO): YES